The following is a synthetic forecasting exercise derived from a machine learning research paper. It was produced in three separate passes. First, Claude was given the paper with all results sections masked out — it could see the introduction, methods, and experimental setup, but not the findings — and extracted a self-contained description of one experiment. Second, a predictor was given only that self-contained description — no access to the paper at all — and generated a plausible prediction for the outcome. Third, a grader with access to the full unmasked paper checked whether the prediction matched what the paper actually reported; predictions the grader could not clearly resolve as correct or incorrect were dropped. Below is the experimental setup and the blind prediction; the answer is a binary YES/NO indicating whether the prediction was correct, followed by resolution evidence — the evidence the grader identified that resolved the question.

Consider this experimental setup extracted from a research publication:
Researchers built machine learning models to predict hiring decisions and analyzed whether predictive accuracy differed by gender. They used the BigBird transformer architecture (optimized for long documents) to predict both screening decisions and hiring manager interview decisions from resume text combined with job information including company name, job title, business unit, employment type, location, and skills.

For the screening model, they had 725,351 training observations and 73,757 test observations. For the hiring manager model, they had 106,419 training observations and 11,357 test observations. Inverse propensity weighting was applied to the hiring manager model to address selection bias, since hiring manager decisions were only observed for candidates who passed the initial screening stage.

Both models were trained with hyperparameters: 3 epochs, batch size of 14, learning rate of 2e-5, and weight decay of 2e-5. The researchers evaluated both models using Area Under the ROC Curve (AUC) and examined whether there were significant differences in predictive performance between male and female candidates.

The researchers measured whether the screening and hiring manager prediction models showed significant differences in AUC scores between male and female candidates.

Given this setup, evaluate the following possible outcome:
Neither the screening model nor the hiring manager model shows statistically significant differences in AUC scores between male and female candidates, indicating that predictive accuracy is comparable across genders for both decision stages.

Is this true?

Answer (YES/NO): YES